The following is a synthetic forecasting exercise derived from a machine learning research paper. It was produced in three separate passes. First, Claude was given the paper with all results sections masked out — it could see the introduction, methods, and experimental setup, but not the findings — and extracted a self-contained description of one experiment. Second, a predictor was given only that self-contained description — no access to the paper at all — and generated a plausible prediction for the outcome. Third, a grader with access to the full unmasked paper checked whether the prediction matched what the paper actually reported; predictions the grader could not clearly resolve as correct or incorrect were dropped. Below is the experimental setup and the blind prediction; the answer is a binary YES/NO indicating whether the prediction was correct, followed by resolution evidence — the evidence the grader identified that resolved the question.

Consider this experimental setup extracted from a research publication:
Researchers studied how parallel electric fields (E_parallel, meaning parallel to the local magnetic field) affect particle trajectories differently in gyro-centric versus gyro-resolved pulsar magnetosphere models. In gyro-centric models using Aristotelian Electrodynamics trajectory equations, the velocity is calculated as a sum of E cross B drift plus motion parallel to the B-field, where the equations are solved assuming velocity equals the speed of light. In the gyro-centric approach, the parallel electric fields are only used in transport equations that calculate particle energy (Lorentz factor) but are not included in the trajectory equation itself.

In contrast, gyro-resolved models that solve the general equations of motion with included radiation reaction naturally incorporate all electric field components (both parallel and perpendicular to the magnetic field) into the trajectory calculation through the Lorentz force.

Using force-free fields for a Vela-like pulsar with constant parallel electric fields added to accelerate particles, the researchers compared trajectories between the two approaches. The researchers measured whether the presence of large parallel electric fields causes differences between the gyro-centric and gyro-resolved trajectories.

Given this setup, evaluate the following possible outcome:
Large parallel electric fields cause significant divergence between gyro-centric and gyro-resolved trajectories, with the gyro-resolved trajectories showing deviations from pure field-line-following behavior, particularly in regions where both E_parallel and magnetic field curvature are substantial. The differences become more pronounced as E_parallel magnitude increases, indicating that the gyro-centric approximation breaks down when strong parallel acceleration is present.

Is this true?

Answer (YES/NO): YES